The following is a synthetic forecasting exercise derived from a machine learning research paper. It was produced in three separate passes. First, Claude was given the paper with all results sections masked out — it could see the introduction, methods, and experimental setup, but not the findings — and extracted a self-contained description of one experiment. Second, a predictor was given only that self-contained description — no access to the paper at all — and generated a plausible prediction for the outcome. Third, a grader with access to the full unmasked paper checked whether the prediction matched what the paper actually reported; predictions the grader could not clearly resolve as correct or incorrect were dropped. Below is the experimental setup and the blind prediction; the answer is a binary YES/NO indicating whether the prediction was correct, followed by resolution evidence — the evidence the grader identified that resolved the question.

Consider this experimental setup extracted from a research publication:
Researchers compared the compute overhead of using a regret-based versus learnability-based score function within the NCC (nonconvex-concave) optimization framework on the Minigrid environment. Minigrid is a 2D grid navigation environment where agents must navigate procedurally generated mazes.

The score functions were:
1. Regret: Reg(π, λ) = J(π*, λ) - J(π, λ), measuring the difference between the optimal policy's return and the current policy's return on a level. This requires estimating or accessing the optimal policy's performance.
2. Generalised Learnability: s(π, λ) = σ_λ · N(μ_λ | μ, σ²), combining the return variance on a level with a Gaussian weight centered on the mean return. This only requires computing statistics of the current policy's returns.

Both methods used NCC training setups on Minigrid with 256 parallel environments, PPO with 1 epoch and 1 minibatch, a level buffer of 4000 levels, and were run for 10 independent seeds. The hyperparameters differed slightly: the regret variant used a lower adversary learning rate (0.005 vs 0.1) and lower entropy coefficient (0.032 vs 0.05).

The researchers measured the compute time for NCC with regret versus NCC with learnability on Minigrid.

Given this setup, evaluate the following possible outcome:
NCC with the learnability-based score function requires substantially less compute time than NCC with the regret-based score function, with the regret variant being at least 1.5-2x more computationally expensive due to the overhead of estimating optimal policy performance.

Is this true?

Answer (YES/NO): NO